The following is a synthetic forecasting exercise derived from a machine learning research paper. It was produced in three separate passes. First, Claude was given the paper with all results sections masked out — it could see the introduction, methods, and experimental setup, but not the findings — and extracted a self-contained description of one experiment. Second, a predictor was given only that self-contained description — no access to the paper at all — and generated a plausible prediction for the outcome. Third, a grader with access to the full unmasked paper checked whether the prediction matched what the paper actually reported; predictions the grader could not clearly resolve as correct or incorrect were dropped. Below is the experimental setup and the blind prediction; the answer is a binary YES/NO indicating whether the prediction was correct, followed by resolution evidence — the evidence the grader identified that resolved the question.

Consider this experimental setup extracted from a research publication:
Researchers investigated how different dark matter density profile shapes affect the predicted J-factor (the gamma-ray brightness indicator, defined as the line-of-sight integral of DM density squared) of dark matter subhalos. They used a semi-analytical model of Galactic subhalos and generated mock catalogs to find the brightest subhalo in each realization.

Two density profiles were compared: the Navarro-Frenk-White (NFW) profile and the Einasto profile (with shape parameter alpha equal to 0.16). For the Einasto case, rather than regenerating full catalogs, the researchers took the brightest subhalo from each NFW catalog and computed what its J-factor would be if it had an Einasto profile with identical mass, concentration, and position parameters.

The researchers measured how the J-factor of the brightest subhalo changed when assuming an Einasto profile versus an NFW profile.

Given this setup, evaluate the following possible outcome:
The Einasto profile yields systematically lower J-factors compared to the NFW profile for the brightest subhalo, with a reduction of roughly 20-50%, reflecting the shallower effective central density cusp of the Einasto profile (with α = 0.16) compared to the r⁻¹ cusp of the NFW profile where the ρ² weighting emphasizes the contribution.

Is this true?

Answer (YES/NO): NO